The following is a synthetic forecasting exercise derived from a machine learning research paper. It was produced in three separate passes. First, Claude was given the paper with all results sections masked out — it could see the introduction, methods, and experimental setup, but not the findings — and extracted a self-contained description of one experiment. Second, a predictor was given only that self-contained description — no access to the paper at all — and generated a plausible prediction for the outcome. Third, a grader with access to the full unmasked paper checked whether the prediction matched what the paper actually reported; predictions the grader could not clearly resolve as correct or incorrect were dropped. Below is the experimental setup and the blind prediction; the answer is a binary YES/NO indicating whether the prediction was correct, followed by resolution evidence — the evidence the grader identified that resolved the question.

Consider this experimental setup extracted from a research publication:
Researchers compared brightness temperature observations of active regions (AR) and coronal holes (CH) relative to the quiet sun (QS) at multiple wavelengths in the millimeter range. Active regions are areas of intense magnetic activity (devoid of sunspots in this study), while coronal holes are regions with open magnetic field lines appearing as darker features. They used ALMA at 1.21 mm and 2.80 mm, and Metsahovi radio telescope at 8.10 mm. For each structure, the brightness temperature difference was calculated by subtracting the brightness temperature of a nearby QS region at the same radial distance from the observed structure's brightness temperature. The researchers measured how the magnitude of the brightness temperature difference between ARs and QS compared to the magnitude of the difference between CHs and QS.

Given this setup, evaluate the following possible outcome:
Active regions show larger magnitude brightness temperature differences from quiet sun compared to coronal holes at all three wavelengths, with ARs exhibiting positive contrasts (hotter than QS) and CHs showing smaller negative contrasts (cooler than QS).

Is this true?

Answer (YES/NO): YES